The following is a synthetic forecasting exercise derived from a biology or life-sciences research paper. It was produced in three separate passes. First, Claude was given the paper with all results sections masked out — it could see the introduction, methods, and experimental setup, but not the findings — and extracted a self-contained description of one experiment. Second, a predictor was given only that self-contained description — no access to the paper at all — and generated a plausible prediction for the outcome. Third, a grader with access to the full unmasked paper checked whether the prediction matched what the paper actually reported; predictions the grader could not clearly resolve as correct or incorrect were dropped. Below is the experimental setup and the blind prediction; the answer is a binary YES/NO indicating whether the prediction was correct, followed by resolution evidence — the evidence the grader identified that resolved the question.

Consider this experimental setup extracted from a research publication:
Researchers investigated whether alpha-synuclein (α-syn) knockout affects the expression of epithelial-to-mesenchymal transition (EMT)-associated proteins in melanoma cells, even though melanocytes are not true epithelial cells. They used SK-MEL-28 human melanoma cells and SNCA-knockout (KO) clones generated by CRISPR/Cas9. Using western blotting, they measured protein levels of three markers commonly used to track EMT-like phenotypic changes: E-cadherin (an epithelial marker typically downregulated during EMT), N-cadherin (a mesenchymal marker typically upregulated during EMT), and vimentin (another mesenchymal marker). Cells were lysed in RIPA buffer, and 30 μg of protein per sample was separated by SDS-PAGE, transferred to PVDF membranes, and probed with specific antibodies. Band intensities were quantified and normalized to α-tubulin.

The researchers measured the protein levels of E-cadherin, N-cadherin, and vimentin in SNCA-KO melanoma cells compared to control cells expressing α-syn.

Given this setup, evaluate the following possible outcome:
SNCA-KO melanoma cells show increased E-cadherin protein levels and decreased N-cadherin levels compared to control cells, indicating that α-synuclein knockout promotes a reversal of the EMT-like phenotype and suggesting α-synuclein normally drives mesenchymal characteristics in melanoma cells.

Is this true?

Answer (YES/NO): NO